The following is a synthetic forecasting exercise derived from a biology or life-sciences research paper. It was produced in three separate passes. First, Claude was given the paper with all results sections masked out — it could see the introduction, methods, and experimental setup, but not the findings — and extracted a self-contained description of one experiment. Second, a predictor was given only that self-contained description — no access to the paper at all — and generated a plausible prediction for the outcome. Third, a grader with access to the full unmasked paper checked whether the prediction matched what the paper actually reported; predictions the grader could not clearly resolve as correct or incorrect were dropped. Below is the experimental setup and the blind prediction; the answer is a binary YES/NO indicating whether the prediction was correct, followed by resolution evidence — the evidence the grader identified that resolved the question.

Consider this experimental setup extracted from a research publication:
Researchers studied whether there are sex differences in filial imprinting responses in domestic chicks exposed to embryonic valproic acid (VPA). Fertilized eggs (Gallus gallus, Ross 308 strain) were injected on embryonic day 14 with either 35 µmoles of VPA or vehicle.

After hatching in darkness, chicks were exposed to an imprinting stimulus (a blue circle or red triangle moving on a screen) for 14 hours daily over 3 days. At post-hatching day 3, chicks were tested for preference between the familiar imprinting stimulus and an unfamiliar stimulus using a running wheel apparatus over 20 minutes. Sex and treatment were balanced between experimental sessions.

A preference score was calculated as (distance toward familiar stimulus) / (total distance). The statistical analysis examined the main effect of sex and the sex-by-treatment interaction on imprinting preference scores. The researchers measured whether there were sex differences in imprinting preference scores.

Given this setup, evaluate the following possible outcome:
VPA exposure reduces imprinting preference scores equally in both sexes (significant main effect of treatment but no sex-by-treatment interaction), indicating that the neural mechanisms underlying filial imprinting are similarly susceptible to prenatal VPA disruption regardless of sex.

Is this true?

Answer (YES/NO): NO